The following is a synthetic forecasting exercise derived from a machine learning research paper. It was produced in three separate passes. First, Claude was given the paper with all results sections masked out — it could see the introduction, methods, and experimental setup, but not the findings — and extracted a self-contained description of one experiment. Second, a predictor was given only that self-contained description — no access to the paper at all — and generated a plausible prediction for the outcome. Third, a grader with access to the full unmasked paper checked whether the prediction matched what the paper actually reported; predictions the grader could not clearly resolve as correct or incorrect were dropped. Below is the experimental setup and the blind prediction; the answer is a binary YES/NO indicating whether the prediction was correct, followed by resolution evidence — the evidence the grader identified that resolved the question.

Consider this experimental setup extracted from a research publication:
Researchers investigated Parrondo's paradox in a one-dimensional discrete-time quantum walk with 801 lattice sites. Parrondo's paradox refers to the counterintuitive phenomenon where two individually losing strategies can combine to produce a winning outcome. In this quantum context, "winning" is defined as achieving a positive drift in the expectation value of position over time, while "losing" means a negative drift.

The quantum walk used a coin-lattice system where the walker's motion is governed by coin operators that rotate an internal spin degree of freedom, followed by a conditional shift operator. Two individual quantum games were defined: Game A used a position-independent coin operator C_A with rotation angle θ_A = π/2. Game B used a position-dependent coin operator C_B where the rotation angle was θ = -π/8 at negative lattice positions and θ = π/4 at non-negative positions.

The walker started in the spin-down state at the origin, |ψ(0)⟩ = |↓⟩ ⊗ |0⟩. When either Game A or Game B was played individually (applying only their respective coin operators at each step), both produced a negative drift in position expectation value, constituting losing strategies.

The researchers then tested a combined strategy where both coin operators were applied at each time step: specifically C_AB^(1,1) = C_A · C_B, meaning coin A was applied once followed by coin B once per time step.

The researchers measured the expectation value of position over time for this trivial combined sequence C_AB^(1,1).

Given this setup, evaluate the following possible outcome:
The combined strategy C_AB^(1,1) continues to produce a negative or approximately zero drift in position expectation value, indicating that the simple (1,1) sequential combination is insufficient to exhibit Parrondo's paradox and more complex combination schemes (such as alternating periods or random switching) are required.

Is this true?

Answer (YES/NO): YES